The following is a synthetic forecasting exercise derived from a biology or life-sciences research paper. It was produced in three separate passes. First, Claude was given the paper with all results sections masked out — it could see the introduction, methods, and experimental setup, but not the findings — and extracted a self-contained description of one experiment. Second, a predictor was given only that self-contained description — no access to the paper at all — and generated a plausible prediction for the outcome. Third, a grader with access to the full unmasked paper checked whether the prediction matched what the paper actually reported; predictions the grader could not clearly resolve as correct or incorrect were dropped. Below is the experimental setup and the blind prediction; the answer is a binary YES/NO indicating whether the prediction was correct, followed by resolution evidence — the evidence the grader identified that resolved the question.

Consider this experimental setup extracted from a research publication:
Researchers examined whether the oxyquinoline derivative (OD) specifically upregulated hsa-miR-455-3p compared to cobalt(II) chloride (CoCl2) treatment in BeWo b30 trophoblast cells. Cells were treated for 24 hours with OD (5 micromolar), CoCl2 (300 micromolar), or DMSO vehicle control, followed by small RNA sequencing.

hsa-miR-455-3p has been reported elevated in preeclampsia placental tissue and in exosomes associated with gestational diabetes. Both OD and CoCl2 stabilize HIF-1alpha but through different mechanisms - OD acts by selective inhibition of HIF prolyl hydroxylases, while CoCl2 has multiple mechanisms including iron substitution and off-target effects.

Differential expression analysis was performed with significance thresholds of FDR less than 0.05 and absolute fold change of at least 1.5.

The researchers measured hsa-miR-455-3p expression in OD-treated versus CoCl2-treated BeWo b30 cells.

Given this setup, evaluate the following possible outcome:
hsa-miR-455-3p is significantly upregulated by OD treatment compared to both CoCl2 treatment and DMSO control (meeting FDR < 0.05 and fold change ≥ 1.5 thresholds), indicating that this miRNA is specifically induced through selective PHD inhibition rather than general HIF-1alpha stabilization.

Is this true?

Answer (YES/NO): YES